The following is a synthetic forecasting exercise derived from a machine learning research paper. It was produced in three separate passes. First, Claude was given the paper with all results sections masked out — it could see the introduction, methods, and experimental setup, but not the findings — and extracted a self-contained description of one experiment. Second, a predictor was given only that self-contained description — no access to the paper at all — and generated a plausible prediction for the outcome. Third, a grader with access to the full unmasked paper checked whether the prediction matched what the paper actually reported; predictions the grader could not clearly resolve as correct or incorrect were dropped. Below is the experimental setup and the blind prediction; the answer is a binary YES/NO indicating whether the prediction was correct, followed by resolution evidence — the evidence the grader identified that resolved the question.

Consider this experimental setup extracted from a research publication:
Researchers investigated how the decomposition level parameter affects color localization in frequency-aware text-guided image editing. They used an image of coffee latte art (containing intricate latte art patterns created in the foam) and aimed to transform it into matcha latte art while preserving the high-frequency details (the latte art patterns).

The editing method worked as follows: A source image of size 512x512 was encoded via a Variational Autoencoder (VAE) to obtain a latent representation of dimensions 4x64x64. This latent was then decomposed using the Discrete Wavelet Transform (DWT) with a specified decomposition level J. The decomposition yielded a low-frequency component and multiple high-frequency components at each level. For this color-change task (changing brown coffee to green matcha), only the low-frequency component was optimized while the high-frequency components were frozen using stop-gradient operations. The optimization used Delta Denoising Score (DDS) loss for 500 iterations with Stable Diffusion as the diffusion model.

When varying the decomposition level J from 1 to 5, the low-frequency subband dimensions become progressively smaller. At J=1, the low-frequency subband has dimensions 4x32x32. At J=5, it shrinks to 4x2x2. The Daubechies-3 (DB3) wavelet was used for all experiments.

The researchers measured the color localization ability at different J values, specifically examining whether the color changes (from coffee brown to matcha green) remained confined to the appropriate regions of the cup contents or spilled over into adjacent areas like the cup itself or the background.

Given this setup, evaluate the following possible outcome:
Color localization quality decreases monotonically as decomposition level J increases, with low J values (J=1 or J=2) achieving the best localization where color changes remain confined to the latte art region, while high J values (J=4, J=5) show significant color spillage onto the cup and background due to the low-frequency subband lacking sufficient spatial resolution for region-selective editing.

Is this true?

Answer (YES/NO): NO